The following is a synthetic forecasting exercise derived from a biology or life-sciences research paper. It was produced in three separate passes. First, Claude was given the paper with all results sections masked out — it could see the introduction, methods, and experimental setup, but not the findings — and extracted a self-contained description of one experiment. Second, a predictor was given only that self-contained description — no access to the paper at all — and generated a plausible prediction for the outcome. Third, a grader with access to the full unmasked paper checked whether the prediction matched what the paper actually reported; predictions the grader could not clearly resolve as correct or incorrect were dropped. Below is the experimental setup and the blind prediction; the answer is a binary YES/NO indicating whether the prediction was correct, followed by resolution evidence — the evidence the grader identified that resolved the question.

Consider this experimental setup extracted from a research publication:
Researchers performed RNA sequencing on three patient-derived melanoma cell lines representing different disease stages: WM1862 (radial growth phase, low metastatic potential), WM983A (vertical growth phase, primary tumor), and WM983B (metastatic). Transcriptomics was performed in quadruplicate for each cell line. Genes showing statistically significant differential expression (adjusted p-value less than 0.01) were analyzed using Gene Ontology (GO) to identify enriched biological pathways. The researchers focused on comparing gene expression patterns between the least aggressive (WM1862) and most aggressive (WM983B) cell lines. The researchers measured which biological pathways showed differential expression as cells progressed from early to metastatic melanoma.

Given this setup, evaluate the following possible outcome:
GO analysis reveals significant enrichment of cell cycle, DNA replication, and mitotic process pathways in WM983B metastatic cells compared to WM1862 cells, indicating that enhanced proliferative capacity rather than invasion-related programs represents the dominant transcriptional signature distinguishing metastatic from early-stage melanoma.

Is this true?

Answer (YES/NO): NO